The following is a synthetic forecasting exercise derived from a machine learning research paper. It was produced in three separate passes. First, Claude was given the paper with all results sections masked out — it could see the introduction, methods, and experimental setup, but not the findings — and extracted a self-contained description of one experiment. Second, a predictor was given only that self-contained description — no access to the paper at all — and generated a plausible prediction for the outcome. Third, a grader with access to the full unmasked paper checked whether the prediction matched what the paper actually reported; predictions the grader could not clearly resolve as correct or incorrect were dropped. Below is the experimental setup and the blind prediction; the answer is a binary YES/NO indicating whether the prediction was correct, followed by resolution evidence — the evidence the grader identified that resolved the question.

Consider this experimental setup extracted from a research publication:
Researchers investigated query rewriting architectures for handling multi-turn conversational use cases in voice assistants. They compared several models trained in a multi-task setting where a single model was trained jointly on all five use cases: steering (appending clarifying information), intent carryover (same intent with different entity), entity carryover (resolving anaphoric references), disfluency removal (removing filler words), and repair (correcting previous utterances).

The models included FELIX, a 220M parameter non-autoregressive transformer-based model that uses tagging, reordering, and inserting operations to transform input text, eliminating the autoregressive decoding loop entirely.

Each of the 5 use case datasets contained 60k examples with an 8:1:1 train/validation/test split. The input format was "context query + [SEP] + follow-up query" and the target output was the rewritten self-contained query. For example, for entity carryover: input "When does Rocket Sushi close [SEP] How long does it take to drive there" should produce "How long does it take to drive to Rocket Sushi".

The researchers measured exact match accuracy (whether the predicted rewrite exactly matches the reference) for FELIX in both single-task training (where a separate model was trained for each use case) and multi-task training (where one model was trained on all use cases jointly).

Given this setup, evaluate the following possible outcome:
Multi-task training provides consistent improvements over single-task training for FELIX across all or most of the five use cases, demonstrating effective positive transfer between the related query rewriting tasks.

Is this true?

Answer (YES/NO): NO